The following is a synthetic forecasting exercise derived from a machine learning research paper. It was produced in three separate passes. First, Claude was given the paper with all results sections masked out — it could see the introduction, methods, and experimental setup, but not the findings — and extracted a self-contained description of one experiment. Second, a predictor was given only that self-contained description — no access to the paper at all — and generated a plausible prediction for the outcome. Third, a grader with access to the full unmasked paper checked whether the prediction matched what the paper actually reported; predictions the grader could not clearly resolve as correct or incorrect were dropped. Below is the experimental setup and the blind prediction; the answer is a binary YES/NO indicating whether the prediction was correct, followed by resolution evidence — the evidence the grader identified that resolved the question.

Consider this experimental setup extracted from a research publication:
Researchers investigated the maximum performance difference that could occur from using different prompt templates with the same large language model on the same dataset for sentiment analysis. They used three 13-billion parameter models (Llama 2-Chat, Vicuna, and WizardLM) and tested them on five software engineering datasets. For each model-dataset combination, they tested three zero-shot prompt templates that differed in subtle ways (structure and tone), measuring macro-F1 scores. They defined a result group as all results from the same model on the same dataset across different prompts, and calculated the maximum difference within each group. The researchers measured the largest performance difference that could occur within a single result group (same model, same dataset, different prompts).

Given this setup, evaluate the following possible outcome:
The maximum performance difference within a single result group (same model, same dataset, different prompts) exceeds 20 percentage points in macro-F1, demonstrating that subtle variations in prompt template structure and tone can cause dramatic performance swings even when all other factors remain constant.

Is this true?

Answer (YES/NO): YES